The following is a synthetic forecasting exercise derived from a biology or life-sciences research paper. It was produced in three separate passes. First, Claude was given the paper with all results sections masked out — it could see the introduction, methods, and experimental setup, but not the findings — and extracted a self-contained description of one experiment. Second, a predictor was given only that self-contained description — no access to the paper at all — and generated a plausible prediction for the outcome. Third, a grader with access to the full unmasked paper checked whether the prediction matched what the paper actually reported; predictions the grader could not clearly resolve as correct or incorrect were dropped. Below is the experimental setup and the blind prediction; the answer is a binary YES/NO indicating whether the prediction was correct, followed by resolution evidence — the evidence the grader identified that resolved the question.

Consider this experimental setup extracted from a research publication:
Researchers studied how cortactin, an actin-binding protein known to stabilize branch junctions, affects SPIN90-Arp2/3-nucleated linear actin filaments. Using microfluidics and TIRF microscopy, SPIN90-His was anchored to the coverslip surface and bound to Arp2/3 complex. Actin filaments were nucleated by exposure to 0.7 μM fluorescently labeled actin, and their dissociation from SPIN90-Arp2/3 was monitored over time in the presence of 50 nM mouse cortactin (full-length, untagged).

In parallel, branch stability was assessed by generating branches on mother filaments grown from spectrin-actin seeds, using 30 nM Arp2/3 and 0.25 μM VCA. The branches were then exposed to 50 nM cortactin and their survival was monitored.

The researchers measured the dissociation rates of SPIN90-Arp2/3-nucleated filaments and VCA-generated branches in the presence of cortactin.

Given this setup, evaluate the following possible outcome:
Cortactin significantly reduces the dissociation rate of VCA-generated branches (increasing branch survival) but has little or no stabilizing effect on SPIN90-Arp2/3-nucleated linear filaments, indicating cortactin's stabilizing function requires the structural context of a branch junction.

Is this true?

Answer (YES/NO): NO